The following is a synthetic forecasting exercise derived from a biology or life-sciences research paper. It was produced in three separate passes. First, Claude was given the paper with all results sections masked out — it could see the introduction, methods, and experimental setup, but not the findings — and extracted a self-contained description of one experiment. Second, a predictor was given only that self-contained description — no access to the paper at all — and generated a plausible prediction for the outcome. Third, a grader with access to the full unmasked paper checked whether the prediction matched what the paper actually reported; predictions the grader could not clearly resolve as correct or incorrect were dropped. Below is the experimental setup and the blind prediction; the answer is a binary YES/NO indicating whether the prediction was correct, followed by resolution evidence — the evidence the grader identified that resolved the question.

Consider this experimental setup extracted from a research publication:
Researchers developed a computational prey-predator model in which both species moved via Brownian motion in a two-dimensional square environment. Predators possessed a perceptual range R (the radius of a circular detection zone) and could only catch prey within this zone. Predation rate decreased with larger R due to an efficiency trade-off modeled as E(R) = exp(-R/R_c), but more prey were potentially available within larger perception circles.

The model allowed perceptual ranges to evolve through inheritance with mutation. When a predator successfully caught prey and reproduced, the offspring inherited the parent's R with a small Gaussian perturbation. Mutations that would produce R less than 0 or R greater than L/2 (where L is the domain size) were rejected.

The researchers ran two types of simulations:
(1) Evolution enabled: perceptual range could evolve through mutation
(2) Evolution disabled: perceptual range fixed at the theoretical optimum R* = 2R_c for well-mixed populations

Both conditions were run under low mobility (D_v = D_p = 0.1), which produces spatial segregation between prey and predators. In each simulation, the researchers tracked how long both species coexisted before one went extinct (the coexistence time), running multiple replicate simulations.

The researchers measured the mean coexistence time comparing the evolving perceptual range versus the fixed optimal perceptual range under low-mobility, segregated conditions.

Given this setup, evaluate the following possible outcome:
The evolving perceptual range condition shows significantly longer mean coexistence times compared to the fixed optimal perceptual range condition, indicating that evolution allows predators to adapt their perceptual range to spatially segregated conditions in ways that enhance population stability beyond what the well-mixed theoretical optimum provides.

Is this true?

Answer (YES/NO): NO